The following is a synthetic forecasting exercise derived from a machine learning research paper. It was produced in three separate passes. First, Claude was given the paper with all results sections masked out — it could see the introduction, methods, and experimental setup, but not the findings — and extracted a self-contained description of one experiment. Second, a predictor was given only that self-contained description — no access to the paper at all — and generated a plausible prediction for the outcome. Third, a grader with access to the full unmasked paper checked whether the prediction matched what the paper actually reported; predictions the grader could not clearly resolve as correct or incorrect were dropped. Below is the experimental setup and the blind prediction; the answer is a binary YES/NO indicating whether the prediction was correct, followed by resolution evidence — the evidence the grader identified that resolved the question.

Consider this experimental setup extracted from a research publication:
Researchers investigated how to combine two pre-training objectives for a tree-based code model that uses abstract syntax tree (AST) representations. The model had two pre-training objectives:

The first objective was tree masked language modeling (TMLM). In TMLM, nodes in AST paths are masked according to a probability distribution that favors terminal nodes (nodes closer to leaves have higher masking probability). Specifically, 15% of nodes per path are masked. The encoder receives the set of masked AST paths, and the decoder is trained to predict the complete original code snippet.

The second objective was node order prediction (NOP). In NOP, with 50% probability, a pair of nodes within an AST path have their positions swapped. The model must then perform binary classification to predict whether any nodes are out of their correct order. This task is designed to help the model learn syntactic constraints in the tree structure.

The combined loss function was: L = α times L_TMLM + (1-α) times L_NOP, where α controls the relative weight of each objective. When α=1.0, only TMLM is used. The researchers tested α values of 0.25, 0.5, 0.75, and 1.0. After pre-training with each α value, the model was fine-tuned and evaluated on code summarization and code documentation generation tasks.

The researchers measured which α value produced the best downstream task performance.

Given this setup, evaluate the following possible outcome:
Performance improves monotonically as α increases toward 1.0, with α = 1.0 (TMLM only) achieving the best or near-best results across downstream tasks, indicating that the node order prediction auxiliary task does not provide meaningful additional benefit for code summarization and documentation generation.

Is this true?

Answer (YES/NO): NO